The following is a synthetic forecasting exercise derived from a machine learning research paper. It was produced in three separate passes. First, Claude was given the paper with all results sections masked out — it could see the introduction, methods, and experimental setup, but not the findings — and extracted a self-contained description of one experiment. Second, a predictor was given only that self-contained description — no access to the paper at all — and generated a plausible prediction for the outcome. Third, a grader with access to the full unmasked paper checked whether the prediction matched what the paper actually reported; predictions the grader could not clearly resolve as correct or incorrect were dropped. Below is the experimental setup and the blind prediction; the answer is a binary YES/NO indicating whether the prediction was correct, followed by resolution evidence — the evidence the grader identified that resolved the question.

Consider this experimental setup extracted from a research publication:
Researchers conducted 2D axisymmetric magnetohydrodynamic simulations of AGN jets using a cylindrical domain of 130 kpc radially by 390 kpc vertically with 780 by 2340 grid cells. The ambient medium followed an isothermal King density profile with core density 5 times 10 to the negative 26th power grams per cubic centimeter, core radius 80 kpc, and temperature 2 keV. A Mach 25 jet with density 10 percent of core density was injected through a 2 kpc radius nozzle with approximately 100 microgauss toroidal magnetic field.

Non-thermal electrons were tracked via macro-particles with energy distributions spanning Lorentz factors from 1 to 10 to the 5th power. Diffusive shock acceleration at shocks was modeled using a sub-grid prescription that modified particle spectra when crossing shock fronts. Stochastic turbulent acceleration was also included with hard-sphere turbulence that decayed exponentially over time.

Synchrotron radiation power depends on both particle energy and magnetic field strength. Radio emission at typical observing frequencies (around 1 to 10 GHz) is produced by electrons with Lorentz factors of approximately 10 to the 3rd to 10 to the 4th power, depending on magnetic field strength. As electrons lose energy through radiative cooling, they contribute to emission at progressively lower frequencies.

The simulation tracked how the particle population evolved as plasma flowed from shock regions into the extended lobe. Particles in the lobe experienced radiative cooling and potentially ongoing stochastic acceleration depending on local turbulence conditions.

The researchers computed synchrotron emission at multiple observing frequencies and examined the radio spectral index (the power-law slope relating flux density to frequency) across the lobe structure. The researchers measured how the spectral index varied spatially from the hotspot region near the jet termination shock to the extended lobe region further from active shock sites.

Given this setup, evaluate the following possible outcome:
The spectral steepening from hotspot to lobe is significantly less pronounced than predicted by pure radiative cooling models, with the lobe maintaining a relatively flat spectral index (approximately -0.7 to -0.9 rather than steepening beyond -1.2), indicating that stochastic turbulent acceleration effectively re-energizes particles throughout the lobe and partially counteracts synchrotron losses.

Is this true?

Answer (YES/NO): NO